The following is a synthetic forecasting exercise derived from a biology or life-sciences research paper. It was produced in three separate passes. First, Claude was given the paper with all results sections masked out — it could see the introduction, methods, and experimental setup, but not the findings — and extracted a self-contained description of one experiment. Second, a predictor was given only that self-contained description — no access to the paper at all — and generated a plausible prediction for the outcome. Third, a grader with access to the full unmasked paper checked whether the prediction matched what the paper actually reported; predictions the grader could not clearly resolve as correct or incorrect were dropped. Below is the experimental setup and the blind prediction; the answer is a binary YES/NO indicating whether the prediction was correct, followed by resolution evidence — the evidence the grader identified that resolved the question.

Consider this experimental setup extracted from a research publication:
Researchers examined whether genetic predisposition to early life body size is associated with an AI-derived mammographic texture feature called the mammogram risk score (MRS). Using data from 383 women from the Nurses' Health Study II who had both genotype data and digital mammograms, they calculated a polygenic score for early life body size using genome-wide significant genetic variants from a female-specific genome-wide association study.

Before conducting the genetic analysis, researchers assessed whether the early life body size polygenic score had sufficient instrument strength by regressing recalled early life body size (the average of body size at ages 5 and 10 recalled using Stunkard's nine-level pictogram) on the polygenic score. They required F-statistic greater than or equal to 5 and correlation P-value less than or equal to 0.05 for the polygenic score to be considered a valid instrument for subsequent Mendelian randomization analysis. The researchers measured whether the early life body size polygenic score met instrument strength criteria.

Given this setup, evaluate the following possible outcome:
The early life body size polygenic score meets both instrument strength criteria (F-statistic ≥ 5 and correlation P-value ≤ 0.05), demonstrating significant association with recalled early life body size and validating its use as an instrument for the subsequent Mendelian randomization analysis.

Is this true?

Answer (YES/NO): YES